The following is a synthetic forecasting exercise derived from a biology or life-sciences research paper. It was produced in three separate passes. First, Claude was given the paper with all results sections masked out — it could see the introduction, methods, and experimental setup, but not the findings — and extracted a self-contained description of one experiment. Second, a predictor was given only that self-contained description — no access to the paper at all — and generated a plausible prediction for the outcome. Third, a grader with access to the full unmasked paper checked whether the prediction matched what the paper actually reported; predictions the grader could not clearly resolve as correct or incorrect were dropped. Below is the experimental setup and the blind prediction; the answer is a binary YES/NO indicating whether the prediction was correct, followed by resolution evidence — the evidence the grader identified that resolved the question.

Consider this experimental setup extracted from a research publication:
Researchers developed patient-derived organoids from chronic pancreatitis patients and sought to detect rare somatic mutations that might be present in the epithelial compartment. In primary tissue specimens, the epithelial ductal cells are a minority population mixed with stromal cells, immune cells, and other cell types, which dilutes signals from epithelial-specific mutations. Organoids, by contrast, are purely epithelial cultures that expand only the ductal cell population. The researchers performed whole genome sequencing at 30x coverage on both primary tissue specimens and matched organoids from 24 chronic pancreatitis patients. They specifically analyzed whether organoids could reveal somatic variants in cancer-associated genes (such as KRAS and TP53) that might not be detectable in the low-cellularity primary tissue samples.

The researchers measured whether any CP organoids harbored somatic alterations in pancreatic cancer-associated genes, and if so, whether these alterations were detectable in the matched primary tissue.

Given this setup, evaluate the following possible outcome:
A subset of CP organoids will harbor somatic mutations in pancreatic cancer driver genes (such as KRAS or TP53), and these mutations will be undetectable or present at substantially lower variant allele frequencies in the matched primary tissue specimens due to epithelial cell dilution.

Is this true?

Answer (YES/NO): YES